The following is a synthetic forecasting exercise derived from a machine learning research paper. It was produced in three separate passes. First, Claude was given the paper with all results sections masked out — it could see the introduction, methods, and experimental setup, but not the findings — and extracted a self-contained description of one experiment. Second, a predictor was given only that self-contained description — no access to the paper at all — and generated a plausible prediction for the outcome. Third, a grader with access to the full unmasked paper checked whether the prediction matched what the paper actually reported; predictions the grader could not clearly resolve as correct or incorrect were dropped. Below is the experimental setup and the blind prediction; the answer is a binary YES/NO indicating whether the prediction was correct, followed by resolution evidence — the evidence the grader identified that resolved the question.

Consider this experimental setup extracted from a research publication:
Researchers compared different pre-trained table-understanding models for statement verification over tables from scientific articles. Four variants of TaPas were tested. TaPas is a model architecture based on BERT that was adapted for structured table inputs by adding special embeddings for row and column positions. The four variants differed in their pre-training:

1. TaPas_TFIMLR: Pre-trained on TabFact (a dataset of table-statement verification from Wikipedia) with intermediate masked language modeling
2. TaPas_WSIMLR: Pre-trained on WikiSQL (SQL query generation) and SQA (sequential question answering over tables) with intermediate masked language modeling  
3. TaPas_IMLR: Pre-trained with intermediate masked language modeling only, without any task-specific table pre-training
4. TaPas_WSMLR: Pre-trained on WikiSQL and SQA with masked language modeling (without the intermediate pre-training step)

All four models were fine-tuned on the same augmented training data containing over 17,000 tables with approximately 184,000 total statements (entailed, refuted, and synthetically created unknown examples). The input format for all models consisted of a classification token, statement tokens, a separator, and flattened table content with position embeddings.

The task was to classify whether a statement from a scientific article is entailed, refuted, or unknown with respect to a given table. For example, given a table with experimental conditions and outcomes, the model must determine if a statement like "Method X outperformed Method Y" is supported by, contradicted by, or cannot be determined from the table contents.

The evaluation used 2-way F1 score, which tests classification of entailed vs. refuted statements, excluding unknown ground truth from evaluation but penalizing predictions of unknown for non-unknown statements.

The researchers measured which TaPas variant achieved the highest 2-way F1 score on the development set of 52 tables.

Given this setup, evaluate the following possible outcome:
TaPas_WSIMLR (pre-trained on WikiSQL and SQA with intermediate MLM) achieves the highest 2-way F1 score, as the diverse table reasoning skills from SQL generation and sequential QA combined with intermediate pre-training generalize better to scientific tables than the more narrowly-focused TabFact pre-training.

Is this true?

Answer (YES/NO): NO